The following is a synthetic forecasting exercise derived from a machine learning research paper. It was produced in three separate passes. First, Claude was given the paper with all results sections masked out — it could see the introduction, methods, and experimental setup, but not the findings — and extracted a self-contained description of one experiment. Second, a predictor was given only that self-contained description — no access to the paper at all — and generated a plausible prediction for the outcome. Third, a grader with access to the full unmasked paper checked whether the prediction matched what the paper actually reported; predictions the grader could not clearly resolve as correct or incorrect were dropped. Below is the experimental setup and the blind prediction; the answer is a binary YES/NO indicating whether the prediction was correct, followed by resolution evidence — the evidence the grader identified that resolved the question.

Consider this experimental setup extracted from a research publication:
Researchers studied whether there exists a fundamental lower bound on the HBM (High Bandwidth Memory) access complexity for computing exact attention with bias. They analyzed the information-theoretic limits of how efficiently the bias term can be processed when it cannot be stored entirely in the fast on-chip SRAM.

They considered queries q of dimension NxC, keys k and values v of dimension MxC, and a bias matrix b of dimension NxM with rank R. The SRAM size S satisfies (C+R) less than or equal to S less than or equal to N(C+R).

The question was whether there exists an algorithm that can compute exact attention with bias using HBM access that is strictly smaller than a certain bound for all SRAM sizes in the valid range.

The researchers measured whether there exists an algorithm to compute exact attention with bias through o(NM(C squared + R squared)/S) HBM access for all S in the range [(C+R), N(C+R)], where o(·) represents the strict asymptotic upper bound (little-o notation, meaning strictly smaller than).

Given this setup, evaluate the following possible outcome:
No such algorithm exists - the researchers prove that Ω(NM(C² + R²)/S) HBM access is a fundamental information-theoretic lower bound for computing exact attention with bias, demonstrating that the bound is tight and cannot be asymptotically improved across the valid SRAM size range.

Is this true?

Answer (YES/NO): YES